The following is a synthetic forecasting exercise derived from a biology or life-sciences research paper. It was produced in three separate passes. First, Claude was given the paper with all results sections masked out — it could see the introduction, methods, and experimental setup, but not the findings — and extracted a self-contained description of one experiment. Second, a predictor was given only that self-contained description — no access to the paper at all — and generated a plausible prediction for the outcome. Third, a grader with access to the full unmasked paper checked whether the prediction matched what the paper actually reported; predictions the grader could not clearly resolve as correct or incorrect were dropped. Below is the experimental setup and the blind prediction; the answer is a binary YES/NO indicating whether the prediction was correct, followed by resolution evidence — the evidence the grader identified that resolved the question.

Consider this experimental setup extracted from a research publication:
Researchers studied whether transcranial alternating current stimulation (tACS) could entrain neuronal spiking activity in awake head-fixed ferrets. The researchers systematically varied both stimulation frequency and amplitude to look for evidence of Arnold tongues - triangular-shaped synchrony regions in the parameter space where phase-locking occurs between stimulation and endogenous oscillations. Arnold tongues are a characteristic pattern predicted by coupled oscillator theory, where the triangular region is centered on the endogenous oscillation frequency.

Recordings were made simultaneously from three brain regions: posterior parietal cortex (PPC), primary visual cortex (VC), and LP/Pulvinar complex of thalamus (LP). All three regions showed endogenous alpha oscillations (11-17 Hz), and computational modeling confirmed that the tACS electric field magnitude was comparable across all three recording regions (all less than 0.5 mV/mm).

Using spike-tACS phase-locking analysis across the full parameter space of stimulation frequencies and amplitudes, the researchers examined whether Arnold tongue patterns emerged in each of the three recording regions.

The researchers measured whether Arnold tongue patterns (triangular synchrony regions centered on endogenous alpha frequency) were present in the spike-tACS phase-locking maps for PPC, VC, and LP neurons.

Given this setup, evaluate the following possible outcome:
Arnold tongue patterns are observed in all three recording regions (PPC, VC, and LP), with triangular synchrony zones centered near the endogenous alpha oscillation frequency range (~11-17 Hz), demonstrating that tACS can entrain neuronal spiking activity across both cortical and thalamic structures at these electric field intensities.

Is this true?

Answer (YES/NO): NO